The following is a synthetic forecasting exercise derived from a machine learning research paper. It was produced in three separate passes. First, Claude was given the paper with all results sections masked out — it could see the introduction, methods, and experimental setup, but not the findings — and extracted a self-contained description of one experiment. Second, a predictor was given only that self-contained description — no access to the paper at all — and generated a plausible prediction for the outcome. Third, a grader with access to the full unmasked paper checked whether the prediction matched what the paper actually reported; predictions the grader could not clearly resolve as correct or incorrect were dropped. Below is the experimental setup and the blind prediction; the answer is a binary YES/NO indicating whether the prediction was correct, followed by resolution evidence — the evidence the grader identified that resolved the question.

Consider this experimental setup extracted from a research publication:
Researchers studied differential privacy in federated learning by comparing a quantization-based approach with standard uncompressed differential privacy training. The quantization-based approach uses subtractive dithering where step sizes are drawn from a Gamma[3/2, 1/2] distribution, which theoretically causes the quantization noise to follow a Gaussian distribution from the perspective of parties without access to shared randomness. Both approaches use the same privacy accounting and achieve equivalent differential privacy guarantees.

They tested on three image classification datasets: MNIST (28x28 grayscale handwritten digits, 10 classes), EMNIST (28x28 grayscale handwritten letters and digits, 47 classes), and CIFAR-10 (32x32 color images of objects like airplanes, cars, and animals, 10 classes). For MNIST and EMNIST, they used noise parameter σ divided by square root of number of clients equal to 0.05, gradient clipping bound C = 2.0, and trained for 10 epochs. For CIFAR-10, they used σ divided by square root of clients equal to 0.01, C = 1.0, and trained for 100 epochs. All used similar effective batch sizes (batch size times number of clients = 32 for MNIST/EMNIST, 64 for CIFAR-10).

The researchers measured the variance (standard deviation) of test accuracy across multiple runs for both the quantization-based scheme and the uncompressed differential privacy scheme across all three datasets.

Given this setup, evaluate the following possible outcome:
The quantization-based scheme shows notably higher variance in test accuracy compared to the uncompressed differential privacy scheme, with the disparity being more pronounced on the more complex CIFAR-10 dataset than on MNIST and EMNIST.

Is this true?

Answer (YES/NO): NO